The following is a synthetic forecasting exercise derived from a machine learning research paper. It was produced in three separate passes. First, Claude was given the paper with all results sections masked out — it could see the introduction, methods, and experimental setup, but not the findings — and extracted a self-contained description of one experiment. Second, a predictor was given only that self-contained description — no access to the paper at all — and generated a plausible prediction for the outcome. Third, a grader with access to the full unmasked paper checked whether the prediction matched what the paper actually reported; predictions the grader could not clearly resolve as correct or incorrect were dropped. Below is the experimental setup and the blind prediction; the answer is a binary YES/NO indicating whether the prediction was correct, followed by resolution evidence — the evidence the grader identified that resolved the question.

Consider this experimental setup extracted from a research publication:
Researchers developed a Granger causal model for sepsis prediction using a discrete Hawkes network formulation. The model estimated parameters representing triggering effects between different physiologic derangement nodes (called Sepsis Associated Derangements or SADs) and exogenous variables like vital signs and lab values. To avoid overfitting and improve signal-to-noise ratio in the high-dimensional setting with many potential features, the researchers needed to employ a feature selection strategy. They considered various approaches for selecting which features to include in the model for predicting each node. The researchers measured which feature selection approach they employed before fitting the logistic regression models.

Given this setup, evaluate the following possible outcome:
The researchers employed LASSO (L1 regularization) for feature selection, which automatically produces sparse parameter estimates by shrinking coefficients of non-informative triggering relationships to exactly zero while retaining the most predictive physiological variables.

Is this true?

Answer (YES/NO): NO